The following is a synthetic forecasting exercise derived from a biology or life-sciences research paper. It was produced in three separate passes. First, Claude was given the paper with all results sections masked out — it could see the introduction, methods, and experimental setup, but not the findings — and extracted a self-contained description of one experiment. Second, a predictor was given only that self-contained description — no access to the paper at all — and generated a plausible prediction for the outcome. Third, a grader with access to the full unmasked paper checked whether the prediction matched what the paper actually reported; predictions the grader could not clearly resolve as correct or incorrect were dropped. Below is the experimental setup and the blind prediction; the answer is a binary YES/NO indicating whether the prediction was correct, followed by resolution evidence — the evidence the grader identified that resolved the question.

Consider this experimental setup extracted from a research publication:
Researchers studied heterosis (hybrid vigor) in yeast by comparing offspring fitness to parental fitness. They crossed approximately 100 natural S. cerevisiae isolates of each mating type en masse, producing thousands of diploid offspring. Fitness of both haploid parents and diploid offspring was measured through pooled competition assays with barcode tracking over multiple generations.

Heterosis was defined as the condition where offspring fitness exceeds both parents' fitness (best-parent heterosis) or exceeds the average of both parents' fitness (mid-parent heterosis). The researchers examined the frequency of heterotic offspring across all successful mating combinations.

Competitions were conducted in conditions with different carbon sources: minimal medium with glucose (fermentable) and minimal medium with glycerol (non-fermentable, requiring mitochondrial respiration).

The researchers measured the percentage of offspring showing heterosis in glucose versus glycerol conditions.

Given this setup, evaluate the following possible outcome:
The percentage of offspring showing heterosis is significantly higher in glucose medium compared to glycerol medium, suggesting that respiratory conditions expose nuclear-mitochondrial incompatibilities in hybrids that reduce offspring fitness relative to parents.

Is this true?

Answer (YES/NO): NO